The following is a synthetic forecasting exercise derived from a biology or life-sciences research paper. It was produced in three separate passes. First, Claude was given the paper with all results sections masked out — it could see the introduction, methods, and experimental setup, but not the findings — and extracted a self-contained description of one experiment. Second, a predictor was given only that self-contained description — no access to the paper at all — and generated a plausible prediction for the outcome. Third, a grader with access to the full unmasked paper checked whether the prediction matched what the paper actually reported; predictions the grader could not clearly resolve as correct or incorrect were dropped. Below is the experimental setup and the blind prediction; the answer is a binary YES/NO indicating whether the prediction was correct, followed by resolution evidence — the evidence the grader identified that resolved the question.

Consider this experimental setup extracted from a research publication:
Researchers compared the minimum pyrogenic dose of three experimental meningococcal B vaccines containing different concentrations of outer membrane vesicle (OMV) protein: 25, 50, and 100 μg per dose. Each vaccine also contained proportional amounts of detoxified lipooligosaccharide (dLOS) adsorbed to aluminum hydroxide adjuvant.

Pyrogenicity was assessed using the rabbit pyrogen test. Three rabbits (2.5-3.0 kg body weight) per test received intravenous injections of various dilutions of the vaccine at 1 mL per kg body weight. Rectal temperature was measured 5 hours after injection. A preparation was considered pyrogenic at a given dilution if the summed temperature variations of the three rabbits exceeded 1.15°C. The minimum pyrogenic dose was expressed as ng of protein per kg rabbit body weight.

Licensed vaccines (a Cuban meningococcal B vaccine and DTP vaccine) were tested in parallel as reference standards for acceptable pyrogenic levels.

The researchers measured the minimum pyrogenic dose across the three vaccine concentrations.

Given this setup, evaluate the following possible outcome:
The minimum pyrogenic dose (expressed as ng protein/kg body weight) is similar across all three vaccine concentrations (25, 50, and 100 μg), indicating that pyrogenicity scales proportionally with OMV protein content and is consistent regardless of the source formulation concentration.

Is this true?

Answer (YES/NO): NO